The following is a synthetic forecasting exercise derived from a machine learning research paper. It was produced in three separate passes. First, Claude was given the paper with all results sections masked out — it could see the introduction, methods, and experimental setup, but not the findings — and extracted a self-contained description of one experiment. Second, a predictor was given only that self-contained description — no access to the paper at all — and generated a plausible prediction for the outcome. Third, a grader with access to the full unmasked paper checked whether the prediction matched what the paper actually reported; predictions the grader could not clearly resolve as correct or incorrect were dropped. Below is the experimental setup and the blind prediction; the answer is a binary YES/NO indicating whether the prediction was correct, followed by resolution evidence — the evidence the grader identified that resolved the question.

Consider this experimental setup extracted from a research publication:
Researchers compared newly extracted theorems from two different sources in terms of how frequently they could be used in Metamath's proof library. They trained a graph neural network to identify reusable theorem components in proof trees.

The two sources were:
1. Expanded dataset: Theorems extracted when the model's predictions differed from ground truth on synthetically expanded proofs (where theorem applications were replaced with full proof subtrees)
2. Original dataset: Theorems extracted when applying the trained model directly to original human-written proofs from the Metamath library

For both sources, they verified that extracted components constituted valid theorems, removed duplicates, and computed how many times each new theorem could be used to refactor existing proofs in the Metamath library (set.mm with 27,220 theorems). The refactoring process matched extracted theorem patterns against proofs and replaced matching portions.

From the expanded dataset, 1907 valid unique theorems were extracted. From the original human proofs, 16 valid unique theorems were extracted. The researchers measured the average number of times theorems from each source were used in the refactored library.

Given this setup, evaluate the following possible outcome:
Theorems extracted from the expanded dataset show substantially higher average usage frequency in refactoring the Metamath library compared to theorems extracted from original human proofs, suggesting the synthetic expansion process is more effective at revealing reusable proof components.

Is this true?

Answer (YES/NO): NO